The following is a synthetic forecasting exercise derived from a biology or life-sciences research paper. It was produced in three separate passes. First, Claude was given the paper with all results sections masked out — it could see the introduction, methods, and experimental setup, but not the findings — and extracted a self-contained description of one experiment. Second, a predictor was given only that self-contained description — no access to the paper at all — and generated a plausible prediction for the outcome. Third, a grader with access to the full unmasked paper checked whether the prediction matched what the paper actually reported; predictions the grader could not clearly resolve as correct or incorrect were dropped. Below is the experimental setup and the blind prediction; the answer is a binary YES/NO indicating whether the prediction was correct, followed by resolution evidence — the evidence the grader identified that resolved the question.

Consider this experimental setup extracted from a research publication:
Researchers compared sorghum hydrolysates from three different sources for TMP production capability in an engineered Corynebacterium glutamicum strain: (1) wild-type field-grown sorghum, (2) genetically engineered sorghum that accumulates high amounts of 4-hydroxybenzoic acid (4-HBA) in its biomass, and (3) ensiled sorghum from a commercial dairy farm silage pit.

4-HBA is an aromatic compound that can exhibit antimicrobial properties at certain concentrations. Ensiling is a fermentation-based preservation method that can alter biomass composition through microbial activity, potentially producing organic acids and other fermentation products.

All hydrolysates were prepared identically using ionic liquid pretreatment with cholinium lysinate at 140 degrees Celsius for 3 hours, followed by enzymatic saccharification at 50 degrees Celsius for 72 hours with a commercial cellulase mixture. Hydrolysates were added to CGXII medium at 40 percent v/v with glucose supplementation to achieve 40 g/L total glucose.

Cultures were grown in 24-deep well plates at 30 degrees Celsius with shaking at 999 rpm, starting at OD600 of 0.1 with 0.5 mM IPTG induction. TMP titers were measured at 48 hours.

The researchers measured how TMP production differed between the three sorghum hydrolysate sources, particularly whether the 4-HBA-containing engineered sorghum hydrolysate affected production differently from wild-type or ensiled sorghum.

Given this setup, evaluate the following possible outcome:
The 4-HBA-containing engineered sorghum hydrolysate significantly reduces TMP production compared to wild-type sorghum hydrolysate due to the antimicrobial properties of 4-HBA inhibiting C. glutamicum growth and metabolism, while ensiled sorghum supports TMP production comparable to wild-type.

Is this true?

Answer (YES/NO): NO